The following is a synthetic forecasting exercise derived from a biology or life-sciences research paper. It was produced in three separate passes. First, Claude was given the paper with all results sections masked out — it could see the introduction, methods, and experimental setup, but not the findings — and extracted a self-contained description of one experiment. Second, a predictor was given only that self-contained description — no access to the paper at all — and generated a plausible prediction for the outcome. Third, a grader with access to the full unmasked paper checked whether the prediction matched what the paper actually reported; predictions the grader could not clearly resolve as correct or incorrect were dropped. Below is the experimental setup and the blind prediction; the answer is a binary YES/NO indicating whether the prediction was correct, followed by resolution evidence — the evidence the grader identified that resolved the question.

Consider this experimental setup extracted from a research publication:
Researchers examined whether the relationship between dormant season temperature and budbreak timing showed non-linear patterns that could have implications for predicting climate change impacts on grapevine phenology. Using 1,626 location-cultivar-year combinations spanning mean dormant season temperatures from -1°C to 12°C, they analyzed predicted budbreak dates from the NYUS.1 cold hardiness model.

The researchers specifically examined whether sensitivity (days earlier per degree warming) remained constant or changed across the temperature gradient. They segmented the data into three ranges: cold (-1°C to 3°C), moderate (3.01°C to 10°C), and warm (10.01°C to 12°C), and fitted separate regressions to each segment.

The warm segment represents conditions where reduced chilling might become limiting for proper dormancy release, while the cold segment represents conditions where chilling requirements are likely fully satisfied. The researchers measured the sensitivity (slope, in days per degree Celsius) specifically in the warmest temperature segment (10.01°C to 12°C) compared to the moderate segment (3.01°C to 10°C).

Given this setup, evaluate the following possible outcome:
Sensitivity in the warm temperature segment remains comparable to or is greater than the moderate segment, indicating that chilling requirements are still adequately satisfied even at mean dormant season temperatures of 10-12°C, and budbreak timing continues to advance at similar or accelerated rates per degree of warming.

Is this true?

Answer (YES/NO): NO